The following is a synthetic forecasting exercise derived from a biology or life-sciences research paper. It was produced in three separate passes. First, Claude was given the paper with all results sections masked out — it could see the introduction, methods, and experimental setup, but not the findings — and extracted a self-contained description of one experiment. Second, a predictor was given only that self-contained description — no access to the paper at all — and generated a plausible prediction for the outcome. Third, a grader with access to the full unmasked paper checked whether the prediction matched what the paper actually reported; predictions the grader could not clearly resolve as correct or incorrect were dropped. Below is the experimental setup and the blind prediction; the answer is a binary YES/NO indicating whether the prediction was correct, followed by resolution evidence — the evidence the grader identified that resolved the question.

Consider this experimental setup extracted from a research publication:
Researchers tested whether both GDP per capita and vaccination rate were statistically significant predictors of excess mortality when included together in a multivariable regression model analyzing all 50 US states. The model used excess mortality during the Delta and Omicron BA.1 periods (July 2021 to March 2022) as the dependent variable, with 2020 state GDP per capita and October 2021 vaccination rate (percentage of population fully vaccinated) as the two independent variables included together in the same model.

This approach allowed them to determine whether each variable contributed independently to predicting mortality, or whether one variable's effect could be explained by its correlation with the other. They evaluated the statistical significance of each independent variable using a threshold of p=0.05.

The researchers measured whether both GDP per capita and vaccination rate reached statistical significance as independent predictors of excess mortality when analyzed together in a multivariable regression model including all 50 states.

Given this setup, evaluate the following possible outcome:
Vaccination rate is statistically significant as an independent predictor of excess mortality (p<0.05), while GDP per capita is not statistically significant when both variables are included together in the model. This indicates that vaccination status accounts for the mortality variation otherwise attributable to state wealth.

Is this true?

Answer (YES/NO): NO